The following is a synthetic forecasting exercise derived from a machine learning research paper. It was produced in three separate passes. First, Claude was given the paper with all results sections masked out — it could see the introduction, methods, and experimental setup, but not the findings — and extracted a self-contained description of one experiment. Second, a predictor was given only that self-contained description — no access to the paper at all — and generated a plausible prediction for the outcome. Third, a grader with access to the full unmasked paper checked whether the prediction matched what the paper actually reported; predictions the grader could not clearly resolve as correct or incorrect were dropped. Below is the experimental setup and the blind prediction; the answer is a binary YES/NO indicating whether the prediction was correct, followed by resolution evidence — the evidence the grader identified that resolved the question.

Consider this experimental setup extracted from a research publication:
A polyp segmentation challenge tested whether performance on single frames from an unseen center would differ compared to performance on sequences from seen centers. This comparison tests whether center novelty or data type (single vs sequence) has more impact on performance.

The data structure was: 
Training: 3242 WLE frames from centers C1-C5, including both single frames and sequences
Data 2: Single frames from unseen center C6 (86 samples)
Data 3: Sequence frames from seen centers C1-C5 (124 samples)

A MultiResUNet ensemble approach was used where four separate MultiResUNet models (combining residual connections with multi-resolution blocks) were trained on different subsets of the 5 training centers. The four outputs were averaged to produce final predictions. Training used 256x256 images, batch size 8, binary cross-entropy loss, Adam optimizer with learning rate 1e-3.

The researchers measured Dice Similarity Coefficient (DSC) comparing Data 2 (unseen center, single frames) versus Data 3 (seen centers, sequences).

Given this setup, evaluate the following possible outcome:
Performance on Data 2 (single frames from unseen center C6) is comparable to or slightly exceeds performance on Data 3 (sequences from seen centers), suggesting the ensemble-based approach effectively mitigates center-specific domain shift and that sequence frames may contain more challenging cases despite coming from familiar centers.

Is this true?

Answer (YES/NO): NO